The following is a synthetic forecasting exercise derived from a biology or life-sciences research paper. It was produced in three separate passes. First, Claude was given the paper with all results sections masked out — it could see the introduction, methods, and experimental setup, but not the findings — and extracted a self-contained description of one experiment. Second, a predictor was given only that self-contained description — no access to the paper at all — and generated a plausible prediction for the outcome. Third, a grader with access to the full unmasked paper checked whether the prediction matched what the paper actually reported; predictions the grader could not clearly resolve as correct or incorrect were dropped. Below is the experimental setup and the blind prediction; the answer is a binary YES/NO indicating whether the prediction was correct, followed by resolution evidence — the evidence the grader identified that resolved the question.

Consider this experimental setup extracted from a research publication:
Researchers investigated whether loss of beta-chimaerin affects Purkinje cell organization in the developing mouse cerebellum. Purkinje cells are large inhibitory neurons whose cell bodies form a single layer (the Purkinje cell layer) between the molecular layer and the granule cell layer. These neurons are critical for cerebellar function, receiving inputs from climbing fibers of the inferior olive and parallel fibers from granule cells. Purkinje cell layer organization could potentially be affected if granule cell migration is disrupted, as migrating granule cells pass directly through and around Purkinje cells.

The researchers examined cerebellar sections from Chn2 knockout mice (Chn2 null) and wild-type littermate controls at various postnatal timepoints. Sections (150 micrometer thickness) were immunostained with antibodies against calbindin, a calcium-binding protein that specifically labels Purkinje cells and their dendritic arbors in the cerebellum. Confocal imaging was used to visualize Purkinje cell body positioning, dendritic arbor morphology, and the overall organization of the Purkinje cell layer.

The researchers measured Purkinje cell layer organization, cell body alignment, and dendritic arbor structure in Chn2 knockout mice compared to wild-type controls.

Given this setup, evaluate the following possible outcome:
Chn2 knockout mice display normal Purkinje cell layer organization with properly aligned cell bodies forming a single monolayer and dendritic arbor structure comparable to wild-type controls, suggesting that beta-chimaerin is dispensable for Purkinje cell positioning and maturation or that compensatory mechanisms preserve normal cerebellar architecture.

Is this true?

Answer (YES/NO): NO